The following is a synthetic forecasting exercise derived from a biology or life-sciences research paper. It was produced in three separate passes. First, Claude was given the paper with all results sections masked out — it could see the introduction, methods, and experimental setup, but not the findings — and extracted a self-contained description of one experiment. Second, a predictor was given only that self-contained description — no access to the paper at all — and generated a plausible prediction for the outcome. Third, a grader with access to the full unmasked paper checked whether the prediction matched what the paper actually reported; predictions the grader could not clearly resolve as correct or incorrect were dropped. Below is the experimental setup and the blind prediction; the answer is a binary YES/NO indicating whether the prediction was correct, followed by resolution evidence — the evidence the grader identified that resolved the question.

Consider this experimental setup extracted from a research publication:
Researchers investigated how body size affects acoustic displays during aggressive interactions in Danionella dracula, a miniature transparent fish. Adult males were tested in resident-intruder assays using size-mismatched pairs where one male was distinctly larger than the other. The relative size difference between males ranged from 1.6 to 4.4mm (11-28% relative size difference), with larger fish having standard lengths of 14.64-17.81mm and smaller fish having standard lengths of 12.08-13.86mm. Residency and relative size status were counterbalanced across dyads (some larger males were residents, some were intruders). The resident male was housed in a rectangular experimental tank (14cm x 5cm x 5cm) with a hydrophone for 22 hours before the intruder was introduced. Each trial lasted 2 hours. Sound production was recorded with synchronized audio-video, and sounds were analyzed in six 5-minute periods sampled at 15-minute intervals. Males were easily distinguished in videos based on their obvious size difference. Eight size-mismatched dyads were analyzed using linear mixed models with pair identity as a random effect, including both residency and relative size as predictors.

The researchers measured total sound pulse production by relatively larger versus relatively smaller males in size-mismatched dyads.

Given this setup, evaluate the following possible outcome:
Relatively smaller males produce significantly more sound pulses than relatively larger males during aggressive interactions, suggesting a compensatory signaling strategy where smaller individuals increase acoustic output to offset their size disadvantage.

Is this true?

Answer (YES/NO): NO